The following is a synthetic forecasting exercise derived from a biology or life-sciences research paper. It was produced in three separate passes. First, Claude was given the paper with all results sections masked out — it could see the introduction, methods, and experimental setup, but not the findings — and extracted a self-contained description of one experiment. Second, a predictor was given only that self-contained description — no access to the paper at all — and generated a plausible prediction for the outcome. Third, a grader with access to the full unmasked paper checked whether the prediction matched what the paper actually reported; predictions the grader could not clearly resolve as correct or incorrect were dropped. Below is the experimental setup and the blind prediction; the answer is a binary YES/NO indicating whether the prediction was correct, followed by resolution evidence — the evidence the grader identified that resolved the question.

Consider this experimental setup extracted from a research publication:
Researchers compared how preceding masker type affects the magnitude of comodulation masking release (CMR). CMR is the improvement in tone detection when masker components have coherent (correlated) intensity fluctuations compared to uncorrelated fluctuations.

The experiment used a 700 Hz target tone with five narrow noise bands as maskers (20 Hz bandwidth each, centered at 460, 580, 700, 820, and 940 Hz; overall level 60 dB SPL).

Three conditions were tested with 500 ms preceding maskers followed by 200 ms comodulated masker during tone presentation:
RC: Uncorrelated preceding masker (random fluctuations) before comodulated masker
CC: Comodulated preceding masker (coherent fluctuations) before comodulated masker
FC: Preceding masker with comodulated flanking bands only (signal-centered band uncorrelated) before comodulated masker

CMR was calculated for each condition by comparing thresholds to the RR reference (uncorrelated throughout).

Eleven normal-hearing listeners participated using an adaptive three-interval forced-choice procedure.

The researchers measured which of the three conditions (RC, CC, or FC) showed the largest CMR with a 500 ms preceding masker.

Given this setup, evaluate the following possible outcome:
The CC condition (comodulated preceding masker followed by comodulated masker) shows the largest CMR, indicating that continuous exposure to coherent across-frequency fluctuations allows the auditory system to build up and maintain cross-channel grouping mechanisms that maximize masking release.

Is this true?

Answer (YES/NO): YES